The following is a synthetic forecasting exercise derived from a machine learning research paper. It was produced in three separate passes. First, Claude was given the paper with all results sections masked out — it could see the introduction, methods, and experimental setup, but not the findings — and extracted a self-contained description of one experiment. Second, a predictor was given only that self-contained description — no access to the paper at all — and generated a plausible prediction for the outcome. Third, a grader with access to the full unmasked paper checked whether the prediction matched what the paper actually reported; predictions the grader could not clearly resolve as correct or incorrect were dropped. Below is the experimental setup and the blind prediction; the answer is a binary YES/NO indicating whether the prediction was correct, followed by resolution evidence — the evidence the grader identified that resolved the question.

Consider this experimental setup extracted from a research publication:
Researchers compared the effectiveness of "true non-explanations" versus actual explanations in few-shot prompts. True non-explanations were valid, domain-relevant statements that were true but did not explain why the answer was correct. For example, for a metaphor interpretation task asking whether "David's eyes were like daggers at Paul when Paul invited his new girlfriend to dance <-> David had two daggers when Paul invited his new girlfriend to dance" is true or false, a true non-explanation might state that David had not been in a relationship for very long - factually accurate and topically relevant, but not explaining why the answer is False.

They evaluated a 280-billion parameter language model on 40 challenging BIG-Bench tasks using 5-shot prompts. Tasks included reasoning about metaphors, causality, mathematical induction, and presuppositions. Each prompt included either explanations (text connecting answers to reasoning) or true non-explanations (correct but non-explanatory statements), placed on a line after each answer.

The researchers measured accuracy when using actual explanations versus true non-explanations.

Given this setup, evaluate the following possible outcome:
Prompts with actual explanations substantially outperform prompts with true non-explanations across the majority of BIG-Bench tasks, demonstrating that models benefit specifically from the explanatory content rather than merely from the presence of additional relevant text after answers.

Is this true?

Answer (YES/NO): NO